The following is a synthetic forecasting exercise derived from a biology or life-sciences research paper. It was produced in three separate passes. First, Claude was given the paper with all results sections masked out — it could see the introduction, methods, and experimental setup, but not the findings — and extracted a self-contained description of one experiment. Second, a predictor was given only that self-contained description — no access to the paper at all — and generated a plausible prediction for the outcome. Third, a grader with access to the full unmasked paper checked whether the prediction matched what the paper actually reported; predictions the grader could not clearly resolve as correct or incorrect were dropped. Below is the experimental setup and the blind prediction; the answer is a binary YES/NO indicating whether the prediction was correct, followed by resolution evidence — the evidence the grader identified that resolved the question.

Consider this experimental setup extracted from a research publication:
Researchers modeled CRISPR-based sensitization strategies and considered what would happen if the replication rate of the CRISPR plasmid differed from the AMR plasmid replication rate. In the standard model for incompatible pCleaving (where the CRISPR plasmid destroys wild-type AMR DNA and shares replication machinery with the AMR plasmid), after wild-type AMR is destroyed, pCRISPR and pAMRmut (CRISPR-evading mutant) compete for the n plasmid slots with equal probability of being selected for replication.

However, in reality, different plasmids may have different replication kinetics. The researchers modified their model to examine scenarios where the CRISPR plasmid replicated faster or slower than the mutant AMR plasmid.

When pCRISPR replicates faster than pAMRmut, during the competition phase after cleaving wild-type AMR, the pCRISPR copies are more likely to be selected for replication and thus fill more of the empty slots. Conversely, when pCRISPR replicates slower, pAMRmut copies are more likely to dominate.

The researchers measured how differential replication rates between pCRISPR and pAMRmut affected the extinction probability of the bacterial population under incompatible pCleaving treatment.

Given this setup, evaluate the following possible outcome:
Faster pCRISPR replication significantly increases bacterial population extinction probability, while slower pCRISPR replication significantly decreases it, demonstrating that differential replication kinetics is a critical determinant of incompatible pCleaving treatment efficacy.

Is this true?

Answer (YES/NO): YES